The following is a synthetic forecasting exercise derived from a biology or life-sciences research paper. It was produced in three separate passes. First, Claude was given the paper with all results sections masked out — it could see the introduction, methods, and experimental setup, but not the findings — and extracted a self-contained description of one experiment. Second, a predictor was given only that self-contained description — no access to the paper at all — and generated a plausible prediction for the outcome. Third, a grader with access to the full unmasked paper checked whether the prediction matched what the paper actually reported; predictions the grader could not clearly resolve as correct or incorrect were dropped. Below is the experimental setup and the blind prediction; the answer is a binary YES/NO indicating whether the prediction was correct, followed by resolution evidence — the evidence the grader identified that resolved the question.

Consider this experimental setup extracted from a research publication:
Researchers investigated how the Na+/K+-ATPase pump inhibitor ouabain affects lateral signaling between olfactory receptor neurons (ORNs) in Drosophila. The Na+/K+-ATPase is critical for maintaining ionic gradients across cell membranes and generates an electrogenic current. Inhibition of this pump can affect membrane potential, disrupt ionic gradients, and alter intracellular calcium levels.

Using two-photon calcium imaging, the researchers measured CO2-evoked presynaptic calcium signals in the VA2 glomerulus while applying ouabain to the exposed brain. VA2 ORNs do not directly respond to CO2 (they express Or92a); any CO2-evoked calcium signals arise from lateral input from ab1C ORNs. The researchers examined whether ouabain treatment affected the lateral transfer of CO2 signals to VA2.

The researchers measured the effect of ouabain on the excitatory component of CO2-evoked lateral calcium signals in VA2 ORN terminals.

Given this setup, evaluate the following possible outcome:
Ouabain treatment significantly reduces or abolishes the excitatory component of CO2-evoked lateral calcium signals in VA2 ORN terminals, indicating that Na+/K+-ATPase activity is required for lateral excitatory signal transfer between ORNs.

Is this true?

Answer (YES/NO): YES